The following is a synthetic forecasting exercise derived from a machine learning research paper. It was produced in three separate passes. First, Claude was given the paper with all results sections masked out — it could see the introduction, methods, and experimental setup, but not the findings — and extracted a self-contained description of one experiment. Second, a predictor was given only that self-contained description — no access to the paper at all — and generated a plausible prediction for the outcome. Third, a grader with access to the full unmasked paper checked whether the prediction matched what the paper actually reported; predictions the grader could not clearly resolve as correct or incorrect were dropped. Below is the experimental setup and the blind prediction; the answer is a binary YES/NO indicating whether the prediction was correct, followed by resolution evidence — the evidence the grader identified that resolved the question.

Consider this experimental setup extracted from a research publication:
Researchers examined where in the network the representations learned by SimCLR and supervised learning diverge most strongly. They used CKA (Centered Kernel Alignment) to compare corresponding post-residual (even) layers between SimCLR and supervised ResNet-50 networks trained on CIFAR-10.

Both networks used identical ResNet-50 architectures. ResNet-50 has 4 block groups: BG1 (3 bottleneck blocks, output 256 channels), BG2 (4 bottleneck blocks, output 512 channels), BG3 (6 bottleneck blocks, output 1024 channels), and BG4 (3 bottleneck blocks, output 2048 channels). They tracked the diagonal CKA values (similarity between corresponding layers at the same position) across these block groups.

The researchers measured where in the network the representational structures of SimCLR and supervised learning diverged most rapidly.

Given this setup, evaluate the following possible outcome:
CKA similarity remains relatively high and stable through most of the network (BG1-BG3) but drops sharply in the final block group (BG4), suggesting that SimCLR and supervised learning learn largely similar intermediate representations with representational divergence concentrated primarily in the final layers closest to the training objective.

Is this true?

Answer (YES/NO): YES